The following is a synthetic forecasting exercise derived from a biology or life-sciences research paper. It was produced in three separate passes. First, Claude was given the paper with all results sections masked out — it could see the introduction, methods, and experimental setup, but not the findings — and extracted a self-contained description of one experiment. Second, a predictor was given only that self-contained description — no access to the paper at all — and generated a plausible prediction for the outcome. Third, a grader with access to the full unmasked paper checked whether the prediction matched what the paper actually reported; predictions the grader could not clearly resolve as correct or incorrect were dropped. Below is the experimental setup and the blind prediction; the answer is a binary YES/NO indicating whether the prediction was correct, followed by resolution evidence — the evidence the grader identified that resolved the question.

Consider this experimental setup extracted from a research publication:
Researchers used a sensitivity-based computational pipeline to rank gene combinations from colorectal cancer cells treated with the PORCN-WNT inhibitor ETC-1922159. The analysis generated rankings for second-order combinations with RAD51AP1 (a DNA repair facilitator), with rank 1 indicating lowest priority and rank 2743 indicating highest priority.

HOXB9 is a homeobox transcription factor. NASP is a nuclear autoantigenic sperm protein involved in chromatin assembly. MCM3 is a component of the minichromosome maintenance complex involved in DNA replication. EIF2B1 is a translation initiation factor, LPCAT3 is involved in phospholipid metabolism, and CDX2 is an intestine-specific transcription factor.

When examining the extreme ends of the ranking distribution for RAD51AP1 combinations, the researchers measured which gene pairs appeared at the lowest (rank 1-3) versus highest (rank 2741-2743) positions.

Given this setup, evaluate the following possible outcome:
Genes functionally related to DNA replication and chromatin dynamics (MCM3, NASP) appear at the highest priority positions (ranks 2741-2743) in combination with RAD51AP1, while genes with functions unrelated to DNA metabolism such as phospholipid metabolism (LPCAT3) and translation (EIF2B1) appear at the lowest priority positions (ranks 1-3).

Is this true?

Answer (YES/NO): NO